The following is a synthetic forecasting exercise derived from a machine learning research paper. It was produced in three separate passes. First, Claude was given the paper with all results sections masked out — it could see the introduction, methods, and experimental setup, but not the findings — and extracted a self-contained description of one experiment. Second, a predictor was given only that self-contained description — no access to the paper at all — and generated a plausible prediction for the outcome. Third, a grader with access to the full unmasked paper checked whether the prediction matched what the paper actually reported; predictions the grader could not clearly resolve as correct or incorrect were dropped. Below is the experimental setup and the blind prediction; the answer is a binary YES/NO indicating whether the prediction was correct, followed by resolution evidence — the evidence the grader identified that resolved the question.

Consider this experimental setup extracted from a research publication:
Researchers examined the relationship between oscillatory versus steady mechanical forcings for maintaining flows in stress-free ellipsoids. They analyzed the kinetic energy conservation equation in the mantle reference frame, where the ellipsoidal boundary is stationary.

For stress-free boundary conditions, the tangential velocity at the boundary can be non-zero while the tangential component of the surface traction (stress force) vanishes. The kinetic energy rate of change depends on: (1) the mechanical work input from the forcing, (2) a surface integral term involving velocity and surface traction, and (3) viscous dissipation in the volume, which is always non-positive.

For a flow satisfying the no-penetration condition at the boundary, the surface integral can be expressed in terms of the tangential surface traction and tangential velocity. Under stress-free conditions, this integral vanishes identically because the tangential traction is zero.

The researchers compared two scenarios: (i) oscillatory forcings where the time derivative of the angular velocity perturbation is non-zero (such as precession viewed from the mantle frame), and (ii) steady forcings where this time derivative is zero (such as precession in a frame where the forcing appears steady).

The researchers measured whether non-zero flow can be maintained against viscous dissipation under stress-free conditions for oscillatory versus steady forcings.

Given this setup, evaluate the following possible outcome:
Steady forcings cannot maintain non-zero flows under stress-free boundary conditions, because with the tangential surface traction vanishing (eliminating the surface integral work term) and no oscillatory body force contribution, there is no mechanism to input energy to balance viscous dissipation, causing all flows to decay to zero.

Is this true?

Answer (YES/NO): YES